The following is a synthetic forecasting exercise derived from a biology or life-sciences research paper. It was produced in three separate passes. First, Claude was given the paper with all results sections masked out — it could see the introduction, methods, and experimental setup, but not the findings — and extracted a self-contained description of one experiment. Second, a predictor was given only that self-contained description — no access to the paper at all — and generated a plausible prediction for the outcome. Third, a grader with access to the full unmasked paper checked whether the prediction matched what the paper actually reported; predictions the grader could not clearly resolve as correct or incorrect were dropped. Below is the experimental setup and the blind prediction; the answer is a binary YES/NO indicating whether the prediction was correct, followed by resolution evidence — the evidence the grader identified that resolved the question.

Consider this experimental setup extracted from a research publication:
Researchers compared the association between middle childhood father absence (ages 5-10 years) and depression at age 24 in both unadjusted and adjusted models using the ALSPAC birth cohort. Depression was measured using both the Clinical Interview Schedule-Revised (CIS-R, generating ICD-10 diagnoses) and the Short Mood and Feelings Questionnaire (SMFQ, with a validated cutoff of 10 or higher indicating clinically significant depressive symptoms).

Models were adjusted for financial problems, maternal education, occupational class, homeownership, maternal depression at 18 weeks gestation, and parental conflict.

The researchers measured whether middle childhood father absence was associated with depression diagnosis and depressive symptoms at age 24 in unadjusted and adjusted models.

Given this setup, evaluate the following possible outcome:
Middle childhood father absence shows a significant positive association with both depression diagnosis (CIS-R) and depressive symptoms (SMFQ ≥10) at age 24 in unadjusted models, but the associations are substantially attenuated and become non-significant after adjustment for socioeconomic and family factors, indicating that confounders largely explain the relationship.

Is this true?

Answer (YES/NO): NO